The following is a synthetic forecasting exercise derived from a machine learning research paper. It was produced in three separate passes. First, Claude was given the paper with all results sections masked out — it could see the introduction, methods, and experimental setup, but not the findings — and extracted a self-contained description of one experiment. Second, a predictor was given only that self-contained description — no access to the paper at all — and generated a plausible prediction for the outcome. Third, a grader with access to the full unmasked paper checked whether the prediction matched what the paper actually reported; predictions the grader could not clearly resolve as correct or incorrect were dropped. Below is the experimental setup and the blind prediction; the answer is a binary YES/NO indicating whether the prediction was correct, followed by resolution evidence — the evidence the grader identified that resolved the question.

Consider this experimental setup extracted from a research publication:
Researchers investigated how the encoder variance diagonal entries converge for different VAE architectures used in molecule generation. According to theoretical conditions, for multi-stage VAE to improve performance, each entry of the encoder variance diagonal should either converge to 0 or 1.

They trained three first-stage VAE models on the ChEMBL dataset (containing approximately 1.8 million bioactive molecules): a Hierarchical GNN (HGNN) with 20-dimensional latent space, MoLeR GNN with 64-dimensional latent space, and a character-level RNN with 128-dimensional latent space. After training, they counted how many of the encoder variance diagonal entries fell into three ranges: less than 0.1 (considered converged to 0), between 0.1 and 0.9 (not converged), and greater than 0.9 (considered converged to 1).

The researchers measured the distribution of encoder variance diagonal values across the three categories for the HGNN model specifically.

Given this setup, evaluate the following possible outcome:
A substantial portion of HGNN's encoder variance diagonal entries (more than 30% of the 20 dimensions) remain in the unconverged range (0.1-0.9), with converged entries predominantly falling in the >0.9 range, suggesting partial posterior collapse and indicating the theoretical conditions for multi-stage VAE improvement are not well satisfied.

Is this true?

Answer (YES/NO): NO